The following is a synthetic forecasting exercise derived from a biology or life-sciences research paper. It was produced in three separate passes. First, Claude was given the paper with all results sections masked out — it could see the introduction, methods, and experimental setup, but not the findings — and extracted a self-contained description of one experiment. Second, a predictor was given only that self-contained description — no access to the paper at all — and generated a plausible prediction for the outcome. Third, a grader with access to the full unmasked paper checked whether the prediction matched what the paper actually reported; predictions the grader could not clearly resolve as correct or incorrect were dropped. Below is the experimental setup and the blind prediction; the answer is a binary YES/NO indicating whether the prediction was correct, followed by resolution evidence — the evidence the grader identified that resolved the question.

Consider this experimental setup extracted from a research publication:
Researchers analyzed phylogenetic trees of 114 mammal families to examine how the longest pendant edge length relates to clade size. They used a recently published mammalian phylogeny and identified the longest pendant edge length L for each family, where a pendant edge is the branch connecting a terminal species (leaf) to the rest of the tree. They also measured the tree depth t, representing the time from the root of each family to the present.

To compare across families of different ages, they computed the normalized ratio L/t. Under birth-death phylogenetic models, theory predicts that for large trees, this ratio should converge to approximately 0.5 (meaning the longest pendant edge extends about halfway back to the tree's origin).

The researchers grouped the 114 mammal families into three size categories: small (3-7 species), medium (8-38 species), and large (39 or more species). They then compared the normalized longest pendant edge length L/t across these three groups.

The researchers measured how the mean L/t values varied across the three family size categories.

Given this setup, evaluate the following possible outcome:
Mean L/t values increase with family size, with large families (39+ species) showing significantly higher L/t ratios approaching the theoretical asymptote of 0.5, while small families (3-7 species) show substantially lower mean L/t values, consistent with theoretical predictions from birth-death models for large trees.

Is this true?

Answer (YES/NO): YES